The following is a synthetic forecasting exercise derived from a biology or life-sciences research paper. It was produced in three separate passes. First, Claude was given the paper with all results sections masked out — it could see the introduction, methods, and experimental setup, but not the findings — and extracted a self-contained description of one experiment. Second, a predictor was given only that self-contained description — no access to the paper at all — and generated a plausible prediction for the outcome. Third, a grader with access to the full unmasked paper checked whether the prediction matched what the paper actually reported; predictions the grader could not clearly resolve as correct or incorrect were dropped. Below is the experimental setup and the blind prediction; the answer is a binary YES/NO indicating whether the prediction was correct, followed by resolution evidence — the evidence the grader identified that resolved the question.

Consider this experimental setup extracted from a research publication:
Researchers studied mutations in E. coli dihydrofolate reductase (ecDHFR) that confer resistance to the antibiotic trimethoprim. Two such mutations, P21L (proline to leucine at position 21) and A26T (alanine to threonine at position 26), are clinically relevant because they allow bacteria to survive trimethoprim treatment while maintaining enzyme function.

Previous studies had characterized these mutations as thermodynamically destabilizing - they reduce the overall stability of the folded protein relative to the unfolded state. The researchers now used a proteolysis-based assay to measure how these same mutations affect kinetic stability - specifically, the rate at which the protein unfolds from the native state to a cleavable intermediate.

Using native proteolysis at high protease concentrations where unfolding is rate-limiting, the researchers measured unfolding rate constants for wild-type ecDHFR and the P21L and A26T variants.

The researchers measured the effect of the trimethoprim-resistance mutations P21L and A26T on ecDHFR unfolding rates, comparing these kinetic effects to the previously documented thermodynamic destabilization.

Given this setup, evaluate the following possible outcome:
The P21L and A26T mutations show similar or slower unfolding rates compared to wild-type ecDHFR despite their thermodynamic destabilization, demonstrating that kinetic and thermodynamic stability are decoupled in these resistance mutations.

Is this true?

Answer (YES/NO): NO